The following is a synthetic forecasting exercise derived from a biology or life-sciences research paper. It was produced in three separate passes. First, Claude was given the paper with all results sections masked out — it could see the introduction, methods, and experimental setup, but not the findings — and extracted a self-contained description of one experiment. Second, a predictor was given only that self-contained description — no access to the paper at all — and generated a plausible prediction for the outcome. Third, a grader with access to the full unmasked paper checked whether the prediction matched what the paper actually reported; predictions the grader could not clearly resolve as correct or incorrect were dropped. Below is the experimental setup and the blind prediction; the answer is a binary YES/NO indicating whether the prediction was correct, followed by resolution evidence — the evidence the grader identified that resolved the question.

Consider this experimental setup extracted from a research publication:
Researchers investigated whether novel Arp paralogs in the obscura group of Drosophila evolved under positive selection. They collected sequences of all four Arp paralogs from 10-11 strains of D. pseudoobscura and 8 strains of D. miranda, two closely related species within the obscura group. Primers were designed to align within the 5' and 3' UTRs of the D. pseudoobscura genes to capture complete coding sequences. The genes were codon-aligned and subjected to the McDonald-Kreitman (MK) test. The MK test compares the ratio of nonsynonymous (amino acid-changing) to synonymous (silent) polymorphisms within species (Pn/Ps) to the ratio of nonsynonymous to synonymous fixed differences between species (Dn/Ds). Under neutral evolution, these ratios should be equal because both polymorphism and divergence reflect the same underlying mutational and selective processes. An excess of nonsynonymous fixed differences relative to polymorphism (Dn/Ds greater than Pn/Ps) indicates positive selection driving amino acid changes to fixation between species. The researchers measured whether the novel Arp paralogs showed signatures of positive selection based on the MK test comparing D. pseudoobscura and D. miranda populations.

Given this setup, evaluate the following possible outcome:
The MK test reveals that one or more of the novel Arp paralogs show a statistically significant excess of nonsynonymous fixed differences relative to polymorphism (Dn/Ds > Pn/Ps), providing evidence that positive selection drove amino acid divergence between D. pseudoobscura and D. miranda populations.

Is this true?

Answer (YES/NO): YES